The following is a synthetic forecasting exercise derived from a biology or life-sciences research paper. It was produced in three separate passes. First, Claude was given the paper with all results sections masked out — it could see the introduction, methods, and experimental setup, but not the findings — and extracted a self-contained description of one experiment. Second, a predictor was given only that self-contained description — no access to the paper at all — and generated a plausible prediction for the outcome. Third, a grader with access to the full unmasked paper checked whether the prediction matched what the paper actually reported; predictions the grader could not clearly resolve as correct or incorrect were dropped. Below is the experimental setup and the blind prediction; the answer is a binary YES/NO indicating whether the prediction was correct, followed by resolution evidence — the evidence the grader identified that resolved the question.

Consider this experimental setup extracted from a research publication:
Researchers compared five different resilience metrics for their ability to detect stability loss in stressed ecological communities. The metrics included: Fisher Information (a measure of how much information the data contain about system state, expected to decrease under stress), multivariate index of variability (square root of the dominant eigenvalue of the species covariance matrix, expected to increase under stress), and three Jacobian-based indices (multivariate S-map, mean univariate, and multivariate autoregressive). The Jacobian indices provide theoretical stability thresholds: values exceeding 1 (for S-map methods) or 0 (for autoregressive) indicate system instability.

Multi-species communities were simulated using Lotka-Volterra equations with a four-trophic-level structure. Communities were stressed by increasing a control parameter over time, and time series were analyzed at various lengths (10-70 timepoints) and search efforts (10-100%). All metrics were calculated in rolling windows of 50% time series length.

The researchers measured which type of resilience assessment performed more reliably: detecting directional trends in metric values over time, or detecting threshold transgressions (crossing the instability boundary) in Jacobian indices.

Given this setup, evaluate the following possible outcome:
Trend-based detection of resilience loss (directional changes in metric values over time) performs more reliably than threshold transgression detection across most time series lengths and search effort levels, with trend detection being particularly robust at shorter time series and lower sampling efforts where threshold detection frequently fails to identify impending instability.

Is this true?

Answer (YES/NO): NO